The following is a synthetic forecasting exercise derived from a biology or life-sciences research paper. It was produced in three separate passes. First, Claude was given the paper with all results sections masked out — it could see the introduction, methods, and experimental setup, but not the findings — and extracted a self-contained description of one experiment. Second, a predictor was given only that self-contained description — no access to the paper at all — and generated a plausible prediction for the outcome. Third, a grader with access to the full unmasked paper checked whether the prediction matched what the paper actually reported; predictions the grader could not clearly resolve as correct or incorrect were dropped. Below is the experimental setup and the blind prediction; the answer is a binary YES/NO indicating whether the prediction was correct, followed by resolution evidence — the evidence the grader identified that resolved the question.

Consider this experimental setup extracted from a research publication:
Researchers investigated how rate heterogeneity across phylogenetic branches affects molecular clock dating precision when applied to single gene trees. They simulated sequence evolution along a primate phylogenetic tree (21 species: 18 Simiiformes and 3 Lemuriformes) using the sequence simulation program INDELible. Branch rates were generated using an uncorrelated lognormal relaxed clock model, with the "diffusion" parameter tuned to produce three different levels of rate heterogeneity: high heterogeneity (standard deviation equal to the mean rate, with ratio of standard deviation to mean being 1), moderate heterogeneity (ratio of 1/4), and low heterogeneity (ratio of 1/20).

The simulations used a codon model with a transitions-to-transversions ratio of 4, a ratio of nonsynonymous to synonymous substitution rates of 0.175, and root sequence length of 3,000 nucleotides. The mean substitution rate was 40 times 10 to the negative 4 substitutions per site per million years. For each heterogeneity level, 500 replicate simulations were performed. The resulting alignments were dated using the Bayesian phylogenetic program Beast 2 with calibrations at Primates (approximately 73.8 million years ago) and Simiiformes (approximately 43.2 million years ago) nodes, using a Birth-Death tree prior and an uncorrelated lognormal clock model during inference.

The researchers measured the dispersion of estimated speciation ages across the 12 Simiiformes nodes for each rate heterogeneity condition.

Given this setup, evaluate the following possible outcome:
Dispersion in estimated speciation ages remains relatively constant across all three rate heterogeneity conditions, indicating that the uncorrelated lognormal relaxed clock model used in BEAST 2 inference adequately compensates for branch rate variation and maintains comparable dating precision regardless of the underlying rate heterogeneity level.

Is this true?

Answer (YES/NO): NO